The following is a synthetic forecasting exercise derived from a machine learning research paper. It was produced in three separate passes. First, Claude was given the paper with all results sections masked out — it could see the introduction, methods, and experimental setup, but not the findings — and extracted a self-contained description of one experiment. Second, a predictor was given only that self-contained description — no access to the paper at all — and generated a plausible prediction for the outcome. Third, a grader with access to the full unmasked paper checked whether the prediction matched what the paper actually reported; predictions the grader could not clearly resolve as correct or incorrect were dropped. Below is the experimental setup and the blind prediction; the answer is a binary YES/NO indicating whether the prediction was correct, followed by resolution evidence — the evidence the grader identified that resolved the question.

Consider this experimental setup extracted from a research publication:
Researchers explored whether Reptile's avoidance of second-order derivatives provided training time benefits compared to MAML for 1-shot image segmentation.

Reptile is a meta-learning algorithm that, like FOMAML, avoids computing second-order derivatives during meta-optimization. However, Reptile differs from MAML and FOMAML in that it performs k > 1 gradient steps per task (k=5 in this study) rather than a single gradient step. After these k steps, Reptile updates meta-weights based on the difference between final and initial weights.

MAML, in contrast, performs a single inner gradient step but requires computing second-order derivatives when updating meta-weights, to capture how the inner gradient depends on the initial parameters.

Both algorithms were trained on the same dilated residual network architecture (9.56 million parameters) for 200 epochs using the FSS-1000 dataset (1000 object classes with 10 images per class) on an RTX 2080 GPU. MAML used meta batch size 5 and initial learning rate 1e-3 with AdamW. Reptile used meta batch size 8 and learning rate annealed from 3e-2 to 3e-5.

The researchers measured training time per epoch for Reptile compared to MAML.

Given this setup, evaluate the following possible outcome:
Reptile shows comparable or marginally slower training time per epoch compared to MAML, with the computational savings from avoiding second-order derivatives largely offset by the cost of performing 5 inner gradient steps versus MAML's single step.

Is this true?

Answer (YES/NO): NO